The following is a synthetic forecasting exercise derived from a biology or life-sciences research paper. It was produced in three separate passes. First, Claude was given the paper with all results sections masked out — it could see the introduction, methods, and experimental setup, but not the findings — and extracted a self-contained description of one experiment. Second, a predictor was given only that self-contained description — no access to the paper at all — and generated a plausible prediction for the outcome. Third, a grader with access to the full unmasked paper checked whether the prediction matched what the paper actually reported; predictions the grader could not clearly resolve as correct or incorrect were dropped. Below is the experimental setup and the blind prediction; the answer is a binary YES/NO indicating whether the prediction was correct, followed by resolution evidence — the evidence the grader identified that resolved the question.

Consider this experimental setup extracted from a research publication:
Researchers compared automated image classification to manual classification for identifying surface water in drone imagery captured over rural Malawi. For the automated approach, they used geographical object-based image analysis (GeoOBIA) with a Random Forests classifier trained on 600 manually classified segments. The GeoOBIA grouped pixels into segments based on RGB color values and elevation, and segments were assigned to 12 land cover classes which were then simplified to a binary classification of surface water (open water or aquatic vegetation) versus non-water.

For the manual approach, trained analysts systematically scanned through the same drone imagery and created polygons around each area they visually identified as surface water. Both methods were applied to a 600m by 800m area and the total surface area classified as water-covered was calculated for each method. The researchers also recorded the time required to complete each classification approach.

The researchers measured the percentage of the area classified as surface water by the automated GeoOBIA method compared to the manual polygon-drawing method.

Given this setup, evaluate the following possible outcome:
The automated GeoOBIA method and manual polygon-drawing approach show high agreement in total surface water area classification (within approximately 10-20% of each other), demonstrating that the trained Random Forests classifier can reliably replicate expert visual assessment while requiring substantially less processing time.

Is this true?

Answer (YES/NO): NO